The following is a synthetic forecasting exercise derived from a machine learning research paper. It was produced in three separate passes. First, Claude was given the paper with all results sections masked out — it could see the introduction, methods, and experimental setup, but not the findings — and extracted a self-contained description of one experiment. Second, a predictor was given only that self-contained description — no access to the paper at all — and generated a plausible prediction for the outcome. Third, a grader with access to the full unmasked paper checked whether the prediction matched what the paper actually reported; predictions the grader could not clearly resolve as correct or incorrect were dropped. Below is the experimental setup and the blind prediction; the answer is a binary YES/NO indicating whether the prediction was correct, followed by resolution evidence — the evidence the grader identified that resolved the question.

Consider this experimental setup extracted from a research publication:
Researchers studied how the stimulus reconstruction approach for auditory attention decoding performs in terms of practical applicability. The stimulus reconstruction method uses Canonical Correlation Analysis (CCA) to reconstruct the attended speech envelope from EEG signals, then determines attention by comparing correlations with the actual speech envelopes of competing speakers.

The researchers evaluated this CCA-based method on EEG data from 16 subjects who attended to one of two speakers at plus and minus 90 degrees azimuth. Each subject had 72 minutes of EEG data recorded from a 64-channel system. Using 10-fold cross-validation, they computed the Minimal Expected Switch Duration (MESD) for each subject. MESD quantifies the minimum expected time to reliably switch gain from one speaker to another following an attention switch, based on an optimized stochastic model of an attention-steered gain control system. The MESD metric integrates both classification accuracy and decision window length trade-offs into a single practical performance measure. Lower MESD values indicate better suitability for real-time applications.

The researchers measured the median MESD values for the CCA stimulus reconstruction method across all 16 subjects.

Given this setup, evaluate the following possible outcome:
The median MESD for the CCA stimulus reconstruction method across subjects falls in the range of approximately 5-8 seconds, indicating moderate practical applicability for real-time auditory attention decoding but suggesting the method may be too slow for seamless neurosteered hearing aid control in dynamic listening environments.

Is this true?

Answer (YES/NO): NO